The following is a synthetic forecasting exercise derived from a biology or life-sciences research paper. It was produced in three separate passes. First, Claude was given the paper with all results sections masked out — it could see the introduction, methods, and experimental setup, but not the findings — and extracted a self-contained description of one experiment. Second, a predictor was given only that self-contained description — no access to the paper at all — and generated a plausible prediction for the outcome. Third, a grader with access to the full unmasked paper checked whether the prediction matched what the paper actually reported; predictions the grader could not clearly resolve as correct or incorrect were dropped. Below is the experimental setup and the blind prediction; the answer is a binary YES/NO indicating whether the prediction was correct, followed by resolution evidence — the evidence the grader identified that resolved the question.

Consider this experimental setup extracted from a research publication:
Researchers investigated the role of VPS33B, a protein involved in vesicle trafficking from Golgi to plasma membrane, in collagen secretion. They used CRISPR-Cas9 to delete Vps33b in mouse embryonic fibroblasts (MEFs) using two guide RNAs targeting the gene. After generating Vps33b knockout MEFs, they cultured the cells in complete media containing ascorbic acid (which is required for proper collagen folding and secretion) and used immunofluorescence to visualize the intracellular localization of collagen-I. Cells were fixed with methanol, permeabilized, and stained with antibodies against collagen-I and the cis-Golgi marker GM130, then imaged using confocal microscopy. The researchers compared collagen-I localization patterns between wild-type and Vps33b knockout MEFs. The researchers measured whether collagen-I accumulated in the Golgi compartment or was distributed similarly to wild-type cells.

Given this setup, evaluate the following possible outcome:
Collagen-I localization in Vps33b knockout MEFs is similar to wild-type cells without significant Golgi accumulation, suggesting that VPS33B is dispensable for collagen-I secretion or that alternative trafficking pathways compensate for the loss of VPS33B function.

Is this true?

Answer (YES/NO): NO